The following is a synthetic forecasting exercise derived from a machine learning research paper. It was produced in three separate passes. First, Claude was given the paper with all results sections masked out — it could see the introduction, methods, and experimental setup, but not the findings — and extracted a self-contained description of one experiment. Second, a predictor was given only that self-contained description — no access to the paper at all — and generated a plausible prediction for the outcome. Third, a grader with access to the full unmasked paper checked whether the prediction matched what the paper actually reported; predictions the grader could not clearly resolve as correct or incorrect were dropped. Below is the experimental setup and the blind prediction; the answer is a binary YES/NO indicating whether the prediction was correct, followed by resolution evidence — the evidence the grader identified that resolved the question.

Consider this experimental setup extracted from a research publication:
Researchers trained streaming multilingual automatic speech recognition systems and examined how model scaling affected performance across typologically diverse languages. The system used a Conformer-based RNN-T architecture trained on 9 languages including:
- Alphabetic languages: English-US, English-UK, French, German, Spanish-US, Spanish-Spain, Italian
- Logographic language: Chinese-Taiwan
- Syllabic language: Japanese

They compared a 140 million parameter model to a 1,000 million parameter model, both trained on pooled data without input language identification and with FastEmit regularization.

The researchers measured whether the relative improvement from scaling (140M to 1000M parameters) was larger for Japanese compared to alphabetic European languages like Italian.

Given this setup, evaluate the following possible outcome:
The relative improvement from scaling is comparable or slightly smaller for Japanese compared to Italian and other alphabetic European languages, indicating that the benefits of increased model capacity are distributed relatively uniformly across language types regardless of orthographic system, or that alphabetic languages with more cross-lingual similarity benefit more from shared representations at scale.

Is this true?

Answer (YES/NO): NO